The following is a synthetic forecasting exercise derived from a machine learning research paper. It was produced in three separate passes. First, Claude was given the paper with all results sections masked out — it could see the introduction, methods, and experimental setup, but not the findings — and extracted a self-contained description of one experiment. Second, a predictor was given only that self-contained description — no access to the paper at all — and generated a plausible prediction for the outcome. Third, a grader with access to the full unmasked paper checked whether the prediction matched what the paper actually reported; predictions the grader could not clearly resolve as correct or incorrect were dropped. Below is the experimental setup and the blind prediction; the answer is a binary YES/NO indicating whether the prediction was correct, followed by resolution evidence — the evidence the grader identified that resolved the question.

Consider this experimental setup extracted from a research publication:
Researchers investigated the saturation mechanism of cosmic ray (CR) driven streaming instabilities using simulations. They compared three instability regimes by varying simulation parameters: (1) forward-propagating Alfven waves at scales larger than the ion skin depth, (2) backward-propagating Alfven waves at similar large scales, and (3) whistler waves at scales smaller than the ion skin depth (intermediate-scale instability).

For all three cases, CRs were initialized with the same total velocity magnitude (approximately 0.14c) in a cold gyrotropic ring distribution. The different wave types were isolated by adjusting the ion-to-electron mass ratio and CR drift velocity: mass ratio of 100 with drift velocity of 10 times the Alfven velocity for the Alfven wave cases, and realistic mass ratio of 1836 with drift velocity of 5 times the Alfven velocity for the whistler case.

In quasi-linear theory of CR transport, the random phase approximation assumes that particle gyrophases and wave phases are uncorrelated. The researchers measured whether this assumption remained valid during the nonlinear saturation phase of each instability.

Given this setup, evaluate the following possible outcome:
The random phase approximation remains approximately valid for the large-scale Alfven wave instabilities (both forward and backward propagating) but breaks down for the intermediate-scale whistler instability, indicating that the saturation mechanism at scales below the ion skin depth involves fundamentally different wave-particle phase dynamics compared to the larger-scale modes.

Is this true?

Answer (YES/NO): NO